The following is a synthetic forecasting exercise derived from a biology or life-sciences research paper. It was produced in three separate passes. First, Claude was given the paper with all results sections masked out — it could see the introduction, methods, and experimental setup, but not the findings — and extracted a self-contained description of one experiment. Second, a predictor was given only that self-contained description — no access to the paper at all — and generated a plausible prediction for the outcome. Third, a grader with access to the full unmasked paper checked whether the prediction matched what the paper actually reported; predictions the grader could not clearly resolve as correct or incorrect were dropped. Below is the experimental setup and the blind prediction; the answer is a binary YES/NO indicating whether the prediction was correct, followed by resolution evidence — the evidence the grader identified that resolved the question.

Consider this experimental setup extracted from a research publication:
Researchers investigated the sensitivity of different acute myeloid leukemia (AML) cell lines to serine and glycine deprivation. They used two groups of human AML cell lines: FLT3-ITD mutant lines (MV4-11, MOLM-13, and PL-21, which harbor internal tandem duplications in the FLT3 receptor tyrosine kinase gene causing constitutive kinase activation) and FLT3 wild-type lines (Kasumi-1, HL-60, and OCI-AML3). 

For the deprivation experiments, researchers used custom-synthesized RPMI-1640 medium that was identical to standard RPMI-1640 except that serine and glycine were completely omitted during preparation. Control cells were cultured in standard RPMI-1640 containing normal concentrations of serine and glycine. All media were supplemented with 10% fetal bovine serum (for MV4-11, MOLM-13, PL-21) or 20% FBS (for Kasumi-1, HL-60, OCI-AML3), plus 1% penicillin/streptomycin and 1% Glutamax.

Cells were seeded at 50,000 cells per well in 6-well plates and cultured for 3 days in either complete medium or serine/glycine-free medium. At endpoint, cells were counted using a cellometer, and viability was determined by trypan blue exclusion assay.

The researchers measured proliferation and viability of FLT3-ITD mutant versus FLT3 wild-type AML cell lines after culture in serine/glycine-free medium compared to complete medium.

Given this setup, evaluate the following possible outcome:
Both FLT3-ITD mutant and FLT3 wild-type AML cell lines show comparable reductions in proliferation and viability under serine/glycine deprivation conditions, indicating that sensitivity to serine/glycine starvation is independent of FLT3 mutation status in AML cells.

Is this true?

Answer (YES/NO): YES